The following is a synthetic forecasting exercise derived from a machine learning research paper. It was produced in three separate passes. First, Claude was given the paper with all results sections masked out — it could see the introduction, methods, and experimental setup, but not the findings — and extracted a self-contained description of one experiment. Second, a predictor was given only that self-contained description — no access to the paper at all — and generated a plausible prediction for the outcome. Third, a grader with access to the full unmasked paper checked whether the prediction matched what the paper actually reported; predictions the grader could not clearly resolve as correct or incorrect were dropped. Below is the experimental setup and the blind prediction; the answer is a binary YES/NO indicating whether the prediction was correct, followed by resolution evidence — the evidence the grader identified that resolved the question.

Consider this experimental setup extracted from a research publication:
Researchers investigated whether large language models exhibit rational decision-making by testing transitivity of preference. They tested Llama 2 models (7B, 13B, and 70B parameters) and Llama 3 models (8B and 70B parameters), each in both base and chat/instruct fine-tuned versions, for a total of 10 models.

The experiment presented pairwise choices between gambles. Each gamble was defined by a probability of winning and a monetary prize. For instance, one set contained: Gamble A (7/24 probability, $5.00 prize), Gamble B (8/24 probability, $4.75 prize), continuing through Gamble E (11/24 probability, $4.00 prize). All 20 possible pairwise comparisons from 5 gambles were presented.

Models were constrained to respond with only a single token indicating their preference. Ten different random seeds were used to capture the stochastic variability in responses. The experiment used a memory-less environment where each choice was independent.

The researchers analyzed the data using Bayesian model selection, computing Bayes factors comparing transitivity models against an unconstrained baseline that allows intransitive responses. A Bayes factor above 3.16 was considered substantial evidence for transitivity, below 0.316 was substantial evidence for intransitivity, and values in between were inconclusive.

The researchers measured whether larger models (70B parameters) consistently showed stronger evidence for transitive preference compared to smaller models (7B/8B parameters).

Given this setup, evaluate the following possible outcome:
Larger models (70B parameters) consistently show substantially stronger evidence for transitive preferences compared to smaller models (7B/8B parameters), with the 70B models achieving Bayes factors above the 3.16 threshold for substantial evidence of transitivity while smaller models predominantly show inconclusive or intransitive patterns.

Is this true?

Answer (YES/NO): NO